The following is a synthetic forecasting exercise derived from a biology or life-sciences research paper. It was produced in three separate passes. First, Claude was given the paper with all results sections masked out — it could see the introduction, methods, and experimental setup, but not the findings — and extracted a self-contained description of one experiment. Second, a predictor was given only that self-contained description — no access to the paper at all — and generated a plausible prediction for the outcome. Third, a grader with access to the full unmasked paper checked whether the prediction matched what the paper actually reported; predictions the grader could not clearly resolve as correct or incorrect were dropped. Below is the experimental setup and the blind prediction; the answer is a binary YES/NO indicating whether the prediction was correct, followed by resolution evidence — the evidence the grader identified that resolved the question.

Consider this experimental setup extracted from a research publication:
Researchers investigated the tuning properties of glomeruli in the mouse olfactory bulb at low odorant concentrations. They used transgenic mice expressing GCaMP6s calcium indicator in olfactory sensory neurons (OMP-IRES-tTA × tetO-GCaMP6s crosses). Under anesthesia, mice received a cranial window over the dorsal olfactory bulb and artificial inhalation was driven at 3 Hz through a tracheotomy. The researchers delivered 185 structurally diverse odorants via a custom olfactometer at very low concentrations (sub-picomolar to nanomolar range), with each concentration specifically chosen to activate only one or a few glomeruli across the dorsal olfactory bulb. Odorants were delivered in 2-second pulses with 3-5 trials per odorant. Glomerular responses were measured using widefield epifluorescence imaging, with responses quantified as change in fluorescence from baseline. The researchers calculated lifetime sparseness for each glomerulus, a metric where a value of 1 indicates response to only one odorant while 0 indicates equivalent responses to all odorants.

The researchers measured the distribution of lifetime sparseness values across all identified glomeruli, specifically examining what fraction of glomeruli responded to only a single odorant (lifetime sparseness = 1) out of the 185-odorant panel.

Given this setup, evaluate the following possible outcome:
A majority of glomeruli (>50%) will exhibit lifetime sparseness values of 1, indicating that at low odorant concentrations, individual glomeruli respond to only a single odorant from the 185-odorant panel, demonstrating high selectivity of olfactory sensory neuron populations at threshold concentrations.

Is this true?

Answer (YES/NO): NO